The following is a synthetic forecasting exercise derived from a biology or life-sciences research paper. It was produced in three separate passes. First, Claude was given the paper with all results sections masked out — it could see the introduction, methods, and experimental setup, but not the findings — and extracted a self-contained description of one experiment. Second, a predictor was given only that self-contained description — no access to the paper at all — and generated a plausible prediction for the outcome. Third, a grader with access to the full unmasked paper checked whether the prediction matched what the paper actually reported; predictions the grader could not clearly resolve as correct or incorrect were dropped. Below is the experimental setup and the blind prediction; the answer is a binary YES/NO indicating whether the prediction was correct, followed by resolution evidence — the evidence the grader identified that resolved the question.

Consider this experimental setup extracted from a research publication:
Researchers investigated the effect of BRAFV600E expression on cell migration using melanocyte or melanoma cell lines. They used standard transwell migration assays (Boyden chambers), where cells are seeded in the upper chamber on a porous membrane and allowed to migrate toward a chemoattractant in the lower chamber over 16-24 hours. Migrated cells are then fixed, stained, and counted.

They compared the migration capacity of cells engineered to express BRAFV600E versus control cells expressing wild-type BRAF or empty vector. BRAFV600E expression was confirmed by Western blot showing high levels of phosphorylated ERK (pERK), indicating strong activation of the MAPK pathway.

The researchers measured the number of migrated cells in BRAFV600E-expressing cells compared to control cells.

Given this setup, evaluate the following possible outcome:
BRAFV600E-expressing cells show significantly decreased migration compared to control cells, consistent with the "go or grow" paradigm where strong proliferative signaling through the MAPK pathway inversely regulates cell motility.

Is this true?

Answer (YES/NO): YES